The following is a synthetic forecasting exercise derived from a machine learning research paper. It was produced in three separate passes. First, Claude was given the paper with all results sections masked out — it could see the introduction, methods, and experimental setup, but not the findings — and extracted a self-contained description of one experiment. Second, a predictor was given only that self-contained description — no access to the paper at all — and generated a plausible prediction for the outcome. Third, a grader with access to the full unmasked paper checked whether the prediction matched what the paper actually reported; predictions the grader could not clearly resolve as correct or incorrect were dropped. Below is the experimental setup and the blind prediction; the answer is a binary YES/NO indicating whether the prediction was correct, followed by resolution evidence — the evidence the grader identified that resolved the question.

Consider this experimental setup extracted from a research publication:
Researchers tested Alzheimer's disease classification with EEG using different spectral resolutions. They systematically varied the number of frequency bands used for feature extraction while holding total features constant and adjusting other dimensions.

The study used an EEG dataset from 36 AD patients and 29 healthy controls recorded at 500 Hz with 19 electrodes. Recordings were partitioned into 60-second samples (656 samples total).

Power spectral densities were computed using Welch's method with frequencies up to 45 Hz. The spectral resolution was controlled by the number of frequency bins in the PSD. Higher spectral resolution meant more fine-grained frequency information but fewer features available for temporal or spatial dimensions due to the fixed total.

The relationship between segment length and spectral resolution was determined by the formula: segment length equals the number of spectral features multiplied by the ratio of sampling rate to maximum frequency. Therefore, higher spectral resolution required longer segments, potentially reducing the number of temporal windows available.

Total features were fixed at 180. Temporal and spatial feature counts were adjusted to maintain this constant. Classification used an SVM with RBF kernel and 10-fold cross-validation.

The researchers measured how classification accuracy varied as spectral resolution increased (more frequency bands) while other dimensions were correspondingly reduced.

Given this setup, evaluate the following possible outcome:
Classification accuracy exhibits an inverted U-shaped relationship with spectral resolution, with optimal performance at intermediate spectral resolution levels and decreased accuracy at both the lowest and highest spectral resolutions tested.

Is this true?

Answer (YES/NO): NO